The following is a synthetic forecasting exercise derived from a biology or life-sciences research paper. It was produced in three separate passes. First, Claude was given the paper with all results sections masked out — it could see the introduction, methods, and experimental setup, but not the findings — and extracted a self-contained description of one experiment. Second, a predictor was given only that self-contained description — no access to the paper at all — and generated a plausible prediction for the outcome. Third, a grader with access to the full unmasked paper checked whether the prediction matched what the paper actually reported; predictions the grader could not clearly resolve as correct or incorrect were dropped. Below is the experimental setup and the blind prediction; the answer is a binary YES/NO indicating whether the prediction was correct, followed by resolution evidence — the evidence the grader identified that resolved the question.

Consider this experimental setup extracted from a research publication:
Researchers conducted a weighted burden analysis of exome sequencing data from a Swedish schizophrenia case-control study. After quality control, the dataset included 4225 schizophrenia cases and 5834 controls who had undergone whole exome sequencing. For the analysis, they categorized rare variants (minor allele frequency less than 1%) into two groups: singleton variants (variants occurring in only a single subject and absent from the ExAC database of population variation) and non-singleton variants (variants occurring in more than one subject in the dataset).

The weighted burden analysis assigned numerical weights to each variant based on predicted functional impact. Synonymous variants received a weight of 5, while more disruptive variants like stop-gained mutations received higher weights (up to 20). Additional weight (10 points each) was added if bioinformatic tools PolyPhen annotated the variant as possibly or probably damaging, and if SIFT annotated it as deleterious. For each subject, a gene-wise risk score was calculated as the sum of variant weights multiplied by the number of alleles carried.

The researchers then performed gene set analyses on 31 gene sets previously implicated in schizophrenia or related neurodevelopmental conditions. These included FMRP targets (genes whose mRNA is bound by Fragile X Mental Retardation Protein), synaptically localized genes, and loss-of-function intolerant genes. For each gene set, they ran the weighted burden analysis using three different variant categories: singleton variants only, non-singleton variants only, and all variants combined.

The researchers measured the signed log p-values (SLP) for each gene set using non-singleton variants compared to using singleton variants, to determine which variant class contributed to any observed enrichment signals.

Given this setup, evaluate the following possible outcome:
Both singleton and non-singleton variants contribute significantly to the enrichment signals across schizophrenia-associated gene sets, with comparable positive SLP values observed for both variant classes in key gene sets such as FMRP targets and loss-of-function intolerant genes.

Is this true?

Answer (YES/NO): YES